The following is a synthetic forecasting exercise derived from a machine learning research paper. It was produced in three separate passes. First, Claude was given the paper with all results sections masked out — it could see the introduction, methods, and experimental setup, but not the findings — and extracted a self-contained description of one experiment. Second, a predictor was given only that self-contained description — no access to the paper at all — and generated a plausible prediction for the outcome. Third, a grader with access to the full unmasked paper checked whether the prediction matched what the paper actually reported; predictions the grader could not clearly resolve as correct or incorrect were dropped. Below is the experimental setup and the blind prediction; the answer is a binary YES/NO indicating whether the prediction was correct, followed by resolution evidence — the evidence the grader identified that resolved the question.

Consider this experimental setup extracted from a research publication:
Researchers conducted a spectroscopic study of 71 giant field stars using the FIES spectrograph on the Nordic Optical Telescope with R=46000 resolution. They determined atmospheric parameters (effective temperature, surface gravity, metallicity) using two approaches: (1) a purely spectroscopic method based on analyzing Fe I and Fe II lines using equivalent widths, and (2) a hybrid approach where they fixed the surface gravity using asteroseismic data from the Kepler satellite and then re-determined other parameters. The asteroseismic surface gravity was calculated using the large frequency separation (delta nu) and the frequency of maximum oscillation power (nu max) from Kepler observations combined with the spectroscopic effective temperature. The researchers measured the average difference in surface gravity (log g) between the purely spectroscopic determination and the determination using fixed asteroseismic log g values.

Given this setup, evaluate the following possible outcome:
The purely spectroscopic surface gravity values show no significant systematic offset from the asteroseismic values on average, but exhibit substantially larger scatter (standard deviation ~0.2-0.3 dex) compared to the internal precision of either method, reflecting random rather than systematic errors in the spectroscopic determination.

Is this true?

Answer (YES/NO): NO